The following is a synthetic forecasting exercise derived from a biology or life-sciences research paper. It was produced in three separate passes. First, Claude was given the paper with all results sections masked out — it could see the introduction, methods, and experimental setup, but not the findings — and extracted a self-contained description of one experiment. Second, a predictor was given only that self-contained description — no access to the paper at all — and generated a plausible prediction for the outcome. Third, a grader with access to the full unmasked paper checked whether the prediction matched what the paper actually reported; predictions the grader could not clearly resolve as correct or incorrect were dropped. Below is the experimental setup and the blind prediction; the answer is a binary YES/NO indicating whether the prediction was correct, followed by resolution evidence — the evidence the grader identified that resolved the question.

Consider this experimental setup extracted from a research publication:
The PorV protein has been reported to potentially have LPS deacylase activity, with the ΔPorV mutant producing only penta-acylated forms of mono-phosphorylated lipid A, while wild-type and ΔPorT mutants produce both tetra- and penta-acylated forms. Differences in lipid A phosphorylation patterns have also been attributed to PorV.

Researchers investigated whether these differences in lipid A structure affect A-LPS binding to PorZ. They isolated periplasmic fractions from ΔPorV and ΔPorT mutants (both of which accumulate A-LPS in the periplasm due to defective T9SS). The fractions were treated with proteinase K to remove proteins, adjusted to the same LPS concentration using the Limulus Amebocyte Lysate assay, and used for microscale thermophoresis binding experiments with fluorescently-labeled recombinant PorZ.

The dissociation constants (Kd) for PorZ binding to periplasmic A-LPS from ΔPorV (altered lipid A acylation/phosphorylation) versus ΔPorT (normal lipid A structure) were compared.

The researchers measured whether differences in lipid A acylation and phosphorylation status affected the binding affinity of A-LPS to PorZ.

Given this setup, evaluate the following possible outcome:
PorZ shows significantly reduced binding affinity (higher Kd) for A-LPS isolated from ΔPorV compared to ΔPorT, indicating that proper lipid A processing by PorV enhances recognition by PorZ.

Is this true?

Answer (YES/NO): NO